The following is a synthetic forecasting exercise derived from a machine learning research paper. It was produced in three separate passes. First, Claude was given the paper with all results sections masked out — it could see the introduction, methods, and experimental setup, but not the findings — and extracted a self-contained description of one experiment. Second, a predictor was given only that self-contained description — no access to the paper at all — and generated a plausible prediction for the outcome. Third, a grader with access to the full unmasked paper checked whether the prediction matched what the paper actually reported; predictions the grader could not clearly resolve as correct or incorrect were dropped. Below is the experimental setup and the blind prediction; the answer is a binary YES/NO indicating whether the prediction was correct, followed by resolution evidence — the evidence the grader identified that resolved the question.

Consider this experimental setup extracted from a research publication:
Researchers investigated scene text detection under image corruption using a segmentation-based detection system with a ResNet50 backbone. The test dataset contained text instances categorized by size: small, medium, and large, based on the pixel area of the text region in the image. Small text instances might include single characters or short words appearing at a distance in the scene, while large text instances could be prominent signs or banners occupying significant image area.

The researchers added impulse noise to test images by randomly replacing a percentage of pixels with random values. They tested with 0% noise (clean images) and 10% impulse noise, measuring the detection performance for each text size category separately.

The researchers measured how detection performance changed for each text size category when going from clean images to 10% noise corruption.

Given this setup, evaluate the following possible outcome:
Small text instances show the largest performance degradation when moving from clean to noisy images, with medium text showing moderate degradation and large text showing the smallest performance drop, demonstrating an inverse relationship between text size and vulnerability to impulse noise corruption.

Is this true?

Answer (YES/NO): YES